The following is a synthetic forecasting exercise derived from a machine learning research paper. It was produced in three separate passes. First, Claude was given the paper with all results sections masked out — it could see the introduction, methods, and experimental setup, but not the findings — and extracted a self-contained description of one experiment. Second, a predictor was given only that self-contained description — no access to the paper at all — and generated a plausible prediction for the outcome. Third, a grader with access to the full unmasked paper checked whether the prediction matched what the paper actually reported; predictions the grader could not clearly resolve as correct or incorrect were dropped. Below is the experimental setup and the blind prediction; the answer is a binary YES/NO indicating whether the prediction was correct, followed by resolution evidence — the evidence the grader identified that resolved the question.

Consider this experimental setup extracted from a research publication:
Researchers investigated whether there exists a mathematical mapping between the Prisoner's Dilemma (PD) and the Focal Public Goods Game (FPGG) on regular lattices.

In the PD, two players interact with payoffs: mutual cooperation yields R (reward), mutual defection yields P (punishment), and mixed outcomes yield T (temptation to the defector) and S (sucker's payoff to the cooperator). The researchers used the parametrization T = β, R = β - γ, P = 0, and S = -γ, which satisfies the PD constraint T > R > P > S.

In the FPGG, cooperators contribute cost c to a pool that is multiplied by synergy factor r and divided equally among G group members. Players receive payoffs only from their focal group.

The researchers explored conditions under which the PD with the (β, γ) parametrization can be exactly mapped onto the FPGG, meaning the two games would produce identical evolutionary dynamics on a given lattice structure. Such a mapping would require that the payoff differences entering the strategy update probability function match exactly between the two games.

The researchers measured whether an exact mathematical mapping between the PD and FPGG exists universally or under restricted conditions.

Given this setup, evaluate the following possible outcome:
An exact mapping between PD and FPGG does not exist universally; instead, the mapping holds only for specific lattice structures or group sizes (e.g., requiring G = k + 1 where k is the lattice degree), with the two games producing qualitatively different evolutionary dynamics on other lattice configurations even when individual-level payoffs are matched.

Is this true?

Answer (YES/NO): NO